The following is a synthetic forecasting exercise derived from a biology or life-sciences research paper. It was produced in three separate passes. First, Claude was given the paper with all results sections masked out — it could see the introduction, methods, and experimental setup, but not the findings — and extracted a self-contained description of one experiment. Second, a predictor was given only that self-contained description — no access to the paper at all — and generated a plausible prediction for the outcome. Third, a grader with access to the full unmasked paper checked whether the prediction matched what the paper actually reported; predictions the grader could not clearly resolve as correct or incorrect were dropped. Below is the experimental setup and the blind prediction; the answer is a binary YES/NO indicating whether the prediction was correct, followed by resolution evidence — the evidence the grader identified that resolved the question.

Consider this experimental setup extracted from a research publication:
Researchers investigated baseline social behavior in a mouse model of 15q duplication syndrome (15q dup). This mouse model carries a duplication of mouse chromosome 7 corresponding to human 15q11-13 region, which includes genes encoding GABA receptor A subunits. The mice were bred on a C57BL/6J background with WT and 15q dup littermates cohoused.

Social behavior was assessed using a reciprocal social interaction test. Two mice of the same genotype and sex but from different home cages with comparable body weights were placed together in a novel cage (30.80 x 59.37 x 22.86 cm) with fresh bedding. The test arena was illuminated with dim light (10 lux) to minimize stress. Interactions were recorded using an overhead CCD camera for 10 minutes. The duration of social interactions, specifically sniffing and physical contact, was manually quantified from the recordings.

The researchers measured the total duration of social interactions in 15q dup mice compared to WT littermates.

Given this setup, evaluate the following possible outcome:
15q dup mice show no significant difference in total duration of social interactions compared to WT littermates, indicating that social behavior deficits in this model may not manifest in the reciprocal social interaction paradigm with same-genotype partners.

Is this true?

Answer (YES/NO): NO